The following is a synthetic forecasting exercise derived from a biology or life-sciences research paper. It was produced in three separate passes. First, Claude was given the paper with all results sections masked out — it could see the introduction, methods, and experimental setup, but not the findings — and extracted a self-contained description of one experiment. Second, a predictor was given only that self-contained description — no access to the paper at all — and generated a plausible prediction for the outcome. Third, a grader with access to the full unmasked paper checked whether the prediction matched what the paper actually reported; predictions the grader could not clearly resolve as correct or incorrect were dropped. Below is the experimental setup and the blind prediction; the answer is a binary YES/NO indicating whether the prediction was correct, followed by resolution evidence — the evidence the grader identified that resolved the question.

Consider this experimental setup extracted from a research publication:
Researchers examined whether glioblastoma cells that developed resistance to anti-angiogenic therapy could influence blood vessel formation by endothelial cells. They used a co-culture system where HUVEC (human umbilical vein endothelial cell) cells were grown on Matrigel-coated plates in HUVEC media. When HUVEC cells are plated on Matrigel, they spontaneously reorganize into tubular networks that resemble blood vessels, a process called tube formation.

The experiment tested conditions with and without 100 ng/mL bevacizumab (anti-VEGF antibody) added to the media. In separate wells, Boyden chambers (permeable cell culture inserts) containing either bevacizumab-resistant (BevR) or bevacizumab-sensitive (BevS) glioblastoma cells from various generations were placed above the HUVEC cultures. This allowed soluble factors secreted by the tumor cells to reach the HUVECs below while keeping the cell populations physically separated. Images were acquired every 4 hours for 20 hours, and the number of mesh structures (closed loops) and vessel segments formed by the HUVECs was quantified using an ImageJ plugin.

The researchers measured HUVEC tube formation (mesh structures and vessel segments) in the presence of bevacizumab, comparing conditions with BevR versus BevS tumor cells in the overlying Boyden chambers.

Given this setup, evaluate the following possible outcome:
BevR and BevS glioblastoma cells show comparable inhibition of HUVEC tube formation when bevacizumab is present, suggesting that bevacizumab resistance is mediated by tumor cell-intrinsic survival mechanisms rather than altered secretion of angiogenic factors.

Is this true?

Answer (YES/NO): NO